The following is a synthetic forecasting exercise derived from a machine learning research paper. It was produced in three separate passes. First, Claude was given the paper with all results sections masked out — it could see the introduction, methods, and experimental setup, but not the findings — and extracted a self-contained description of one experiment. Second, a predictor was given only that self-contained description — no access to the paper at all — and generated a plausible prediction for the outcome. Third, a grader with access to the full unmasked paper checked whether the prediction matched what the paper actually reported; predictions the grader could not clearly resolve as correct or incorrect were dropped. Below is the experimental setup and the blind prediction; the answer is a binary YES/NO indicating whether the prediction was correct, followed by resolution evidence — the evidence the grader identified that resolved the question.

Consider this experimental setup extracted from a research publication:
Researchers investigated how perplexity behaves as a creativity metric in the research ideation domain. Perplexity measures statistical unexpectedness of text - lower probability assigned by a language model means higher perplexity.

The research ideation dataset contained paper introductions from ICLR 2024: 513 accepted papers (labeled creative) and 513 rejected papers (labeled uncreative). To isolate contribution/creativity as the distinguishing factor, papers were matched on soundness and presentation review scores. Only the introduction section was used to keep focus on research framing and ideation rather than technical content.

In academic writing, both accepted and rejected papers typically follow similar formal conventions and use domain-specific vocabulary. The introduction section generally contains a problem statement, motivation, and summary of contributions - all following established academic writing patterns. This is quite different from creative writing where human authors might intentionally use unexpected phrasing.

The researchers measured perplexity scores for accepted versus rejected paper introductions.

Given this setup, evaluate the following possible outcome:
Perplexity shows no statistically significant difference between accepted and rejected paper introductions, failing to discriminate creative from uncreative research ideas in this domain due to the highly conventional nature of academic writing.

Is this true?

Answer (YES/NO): NO